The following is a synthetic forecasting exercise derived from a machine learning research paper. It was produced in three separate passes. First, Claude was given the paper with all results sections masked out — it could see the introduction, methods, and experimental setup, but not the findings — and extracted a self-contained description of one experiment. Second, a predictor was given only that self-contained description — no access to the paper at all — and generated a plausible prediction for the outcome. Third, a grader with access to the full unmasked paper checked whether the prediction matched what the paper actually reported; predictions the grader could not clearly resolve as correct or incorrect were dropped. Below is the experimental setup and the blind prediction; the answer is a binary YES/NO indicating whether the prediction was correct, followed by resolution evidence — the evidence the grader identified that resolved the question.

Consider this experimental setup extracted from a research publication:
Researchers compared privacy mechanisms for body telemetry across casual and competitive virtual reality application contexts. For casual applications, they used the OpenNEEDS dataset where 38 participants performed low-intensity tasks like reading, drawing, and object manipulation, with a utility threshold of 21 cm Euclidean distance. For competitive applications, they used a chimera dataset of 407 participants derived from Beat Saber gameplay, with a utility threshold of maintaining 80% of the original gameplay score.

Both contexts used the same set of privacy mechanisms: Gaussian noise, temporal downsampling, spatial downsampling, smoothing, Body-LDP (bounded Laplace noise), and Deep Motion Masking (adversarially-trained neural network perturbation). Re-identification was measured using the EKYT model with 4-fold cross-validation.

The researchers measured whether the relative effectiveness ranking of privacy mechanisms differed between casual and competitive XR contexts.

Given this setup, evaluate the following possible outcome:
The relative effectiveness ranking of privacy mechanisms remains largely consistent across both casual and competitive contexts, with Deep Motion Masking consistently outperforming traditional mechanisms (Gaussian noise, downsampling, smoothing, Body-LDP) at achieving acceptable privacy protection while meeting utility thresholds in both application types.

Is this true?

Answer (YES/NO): NO